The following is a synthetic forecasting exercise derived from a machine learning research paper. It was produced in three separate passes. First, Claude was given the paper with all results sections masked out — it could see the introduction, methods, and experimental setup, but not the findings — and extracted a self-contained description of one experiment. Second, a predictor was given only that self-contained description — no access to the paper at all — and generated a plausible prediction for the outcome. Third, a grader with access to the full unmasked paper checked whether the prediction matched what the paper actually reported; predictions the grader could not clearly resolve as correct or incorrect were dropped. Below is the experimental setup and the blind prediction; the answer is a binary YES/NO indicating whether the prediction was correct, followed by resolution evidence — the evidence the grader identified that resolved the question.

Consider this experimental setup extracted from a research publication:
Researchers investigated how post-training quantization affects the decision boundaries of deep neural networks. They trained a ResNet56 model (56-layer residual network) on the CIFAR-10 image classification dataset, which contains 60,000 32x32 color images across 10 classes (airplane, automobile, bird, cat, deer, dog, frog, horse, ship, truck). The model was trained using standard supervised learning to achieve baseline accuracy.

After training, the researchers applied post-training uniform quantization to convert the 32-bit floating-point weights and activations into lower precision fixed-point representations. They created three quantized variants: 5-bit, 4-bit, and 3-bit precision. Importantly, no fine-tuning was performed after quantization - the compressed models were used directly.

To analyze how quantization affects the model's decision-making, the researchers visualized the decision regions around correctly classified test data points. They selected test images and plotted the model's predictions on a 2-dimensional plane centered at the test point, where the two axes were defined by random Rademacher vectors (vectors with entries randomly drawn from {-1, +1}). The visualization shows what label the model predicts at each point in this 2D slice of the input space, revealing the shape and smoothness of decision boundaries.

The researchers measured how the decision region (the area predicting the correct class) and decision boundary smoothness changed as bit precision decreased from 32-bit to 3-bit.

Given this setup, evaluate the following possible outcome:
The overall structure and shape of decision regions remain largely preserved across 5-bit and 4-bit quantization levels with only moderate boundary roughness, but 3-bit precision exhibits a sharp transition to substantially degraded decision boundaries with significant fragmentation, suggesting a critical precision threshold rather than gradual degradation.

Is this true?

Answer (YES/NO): NO